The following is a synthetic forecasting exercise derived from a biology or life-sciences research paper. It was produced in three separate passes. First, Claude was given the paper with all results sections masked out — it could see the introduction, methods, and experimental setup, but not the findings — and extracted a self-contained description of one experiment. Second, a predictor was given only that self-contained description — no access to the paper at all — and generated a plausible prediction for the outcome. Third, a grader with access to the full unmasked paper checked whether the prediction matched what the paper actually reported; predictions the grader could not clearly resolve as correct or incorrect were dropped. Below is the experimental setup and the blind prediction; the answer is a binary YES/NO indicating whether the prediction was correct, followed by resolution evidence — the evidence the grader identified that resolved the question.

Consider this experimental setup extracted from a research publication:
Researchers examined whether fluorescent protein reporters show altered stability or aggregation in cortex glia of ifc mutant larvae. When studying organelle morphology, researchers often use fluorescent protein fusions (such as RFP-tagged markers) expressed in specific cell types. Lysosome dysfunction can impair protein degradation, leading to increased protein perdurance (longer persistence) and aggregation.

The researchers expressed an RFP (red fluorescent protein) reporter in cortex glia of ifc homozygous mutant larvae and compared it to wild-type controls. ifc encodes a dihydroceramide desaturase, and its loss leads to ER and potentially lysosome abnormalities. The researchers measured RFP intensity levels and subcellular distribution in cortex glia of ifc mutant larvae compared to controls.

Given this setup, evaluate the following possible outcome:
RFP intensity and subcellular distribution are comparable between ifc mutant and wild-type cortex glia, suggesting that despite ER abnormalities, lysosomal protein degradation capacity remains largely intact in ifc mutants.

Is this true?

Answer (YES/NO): NO